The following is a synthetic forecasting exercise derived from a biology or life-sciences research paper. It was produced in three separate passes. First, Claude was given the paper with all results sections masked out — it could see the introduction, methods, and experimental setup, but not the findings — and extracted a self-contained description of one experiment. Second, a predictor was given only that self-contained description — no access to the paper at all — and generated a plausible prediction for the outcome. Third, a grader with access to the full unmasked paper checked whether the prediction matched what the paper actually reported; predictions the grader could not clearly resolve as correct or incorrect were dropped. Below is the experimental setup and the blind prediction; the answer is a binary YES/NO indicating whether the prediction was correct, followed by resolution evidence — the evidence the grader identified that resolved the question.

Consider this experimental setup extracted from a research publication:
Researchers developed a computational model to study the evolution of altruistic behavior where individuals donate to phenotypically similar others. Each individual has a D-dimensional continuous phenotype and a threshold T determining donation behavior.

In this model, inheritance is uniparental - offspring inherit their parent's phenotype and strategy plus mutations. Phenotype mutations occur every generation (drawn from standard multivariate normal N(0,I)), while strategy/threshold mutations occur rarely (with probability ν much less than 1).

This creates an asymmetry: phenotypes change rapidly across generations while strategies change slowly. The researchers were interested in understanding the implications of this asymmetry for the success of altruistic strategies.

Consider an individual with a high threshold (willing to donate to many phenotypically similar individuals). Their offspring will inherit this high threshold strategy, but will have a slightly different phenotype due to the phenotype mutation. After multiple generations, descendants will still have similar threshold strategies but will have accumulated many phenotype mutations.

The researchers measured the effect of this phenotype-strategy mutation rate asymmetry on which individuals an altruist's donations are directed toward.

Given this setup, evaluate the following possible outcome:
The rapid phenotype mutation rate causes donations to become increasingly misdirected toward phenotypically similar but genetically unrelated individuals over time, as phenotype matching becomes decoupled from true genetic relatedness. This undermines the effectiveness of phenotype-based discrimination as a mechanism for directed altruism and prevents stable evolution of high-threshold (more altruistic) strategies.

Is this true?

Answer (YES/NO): NO